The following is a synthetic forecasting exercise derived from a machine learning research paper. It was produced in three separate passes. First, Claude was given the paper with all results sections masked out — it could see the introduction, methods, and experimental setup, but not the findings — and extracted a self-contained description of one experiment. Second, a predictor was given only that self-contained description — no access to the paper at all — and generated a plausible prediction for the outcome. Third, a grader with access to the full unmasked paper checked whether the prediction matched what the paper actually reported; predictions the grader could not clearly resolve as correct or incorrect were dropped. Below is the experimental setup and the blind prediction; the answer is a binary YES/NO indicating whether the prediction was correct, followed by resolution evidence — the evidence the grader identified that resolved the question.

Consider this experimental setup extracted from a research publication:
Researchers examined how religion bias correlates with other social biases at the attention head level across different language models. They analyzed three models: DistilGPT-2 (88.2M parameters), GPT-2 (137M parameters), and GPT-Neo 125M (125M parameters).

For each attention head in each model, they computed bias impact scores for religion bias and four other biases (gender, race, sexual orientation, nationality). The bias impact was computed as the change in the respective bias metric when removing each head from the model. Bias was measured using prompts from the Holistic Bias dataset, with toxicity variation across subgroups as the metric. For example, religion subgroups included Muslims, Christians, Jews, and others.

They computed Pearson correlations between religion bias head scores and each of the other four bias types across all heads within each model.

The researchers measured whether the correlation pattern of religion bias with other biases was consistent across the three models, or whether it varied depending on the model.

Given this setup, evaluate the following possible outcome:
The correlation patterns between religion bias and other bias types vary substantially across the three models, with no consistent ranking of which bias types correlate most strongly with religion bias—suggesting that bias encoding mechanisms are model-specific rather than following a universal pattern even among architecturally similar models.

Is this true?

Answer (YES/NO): NO